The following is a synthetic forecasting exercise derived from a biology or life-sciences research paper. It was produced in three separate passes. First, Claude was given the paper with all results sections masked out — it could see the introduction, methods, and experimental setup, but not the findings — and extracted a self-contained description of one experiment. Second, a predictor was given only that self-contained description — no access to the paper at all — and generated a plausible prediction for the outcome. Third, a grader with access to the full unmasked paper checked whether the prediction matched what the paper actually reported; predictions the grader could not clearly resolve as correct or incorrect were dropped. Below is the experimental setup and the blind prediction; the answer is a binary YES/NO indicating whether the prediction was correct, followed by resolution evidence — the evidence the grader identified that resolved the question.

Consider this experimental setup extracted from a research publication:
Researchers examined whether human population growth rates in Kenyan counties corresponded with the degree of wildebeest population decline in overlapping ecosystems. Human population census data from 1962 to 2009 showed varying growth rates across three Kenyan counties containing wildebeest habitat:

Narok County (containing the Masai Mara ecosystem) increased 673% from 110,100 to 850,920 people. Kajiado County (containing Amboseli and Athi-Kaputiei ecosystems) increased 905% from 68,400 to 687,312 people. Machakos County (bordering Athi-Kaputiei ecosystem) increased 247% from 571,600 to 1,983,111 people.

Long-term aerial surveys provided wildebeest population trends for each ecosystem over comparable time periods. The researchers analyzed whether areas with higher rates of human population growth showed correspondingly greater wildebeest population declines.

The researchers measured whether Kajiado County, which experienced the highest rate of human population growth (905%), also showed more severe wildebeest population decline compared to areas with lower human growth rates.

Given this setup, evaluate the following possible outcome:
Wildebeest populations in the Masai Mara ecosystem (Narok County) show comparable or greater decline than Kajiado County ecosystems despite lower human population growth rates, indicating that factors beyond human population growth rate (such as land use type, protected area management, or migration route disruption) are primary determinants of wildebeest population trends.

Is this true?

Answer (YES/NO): NO